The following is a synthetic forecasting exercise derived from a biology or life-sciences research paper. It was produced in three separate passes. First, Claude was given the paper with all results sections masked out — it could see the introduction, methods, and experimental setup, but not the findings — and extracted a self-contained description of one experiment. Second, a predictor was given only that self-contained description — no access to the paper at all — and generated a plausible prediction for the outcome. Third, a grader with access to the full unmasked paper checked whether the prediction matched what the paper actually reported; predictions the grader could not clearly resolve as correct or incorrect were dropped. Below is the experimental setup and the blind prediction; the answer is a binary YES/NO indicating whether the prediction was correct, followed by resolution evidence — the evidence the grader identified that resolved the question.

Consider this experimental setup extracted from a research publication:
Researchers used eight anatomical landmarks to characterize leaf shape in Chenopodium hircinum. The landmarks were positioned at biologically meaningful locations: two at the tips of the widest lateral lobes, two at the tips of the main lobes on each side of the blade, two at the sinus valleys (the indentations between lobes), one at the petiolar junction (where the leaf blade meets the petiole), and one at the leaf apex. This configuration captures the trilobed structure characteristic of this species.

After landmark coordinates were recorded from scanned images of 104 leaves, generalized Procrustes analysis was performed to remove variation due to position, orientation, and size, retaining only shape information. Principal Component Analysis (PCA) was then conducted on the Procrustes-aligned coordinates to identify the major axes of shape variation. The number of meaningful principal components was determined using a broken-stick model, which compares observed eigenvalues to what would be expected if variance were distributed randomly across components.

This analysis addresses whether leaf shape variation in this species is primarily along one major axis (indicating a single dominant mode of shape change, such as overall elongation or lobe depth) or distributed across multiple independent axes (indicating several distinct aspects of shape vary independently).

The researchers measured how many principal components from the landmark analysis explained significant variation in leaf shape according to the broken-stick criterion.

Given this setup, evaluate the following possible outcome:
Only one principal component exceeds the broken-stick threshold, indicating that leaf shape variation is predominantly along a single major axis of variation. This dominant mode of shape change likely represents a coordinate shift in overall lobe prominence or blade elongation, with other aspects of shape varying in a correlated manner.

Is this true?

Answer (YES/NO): NO